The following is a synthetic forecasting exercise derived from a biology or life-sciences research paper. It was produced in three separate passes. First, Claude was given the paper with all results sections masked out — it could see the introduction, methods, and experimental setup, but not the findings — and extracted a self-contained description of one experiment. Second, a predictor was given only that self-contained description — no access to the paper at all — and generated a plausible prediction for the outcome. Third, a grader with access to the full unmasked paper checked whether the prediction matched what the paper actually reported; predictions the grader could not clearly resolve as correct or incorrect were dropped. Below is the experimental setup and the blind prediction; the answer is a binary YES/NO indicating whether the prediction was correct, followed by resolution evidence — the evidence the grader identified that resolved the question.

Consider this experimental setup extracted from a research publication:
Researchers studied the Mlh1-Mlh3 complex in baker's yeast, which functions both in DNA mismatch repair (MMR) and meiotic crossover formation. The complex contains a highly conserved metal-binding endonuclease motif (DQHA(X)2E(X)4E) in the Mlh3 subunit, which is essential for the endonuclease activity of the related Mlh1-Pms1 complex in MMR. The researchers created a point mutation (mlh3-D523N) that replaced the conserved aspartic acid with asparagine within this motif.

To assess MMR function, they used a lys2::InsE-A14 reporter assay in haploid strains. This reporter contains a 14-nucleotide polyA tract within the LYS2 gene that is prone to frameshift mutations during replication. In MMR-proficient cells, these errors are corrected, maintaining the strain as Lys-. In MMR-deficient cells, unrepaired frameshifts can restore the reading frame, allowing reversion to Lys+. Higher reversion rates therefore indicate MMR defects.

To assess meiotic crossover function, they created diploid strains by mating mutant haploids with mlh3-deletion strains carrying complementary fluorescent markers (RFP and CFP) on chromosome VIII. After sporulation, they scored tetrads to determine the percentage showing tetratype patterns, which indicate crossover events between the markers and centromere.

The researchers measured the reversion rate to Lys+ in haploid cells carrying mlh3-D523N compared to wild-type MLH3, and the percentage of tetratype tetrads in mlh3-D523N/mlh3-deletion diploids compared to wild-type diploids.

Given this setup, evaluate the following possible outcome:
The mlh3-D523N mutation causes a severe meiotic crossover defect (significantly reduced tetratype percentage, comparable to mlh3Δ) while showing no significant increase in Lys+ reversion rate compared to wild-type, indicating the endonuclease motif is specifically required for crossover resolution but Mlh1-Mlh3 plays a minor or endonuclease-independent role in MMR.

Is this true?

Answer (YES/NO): NO